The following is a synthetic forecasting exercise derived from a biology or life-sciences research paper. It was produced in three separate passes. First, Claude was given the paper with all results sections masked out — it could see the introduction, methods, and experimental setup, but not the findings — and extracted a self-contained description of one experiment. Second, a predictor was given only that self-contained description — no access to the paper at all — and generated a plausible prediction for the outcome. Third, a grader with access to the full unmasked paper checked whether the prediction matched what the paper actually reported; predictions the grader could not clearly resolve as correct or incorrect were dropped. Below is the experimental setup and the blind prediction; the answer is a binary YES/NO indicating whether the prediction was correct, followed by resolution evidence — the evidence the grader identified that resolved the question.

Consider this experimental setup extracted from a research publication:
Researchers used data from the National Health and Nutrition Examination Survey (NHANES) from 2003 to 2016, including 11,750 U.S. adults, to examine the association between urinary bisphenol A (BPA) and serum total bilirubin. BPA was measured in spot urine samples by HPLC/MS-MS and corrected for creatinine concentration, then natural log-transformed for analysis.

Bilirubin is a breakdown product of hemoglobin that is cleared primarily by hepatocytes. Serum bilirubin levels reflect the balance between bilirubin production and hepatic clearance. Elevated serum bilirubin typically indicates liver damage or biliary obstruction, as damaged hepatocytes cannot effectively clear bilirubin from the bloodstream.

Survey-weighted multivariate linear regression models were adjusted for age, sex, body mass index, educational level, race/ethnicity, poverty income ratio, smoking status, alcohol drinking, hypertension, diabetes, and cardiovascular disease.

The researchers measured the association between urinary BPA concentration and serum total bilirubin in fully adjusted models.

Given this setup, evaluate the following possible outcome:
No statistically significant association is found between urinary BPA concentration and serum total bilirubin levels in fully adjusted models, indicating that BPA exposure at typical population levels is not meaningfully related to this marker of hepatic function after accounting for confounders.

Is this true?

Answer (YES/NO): NO